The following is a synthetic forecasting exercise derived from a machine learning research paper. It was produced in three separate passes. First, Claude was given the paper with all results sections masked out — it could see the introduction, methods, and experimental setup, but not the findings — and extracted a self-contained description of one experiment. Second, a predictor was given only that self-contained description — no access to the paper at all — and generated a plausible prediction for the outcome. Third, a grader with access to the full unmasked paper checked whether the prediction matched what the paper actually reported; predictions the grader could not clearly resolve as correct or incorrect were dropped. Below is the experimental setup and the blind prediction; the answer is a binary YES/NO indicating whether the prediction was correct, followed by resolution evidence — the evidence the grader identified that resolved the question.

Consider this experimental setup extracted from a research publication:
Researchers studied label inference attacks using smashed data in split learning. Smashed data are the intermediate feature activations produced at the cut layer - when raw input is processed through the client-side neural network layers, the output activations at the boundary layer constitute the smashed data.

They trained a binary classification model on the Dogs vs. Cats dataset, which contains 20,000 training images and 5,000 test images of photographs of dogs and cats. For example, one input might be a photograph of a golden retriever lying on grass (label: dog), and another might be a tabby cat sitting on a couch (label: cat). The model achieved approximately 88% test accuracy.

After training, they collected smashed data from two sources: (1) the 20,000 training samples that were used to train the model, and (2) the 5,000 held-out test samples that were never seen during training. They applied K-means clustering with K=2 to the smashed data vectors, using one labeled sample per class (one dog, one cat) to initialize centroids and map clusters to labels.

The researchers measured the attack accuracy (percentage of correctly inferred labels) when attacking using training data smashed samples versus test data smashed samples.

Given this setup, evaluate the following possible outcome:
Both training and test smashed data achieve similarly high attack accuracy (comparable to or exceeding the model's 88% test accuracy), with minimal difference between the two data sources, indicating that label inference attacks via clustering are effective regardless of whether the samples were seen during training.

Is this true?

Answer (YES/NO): NO